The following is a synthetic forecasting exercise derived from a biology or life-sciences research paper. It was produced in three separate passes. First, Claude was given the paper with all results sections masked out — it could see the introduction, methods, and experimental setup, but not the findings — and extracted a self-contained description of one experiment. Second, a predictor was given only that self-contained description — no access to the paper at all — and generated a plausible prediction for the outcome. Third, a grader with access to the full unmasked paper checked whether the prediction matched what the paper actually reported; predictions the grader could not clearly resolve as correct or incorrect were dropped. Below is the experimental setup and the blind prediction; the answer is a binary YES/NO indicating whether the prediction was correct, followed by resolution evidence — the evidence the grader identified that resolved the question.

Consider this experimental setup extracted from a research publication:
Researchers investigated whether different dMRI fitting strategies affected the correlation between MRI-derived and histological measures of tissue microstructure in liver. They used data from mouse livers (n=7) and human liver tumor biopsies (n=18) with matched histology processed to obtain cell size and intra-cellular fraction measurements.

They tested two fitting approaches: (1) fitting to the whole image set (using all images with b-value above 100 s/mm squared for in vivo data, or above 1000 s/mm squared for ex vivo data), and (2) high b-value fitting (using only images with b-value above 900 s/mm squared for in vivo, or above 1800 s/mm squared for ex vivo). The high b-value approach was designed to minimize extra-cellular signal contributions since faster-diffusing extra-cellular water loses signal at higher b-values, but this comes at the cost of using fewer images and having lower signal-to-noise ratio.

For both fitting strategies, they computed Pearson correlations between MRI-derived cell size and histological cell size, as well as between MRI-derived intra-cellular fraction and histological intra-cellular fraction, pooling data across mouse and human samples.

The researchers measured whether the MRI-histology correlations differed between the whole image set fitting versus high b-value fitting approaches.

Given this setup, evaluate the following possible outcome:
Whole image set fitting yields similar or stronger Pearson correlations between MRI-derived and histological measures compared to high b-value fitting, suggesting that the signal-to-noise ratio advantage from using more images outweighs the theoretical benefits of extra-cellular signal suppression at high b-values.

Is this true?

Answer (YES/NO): NO